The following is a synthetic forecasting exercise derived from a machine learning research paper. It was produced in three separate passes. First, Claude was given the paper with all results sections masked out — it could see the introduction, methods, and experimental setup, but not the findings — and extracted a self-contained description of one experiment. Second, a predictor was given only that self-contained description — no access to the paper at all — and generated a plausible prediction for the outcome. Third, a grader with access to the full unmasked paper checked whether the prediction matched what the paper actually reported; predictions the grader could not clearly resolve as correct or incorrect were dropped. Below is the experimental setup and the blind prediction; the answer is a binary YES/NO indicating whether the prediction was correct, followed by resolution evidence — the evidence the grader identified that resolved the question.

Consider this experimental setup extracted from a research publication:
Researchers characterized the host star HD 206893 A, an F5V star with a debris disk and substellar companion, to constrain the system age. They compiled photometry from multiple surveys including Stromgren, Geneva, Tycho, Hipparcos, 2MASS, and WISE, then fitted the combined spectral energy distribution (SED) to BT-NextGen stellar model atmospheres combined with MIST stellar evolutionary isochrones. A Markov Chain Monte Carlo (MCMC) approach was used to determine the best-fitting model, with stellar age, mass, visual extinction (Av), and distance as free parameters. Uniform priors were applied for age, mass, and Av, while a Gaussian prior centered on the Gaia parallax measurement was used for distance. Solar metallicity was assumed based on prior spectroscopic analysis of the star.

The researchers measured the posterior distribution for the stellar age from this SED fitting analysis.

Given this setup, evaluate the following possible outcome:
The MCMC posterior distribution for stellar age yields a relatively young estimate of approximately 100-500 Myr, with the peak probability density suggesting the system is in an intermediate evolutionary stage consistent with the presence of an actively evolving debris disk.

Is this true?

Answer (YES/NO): NO